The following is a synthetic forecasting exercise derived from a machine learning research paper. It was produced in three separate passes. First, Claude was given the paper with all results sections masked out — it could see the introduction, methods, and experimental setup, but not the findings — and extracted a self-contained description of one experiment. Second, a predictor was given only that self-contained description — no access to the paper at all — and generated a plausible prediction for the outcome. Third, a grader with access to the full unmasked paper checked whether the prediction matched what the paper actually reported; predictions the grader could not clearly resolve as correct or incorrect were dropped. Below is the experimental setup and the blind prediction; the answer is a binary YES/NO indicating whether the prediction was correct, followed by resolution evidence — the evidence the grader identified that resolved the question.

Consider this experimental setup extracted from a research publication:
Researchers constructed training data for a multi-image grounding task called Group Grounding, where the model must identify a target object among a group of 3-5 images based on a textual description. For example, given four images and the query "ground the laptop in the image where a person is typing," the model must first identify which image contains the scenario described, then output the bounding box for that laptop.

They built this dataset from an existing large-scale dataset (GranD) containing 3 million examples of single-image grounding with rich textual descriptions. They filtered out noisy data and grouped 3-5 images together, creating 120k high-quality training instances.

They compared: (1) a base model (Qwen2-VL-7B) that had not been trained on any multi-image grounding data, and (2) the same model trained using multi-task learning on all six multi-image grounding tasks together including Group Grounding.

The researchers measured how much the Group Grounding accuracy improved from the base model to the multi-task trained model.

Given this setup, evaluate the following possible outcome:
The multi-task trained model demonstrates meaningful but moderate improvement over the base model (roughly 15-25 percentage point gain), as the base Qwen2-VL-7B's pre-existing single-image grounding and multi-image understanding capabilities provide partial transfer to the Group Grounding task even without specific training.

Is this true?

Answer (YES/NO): NO